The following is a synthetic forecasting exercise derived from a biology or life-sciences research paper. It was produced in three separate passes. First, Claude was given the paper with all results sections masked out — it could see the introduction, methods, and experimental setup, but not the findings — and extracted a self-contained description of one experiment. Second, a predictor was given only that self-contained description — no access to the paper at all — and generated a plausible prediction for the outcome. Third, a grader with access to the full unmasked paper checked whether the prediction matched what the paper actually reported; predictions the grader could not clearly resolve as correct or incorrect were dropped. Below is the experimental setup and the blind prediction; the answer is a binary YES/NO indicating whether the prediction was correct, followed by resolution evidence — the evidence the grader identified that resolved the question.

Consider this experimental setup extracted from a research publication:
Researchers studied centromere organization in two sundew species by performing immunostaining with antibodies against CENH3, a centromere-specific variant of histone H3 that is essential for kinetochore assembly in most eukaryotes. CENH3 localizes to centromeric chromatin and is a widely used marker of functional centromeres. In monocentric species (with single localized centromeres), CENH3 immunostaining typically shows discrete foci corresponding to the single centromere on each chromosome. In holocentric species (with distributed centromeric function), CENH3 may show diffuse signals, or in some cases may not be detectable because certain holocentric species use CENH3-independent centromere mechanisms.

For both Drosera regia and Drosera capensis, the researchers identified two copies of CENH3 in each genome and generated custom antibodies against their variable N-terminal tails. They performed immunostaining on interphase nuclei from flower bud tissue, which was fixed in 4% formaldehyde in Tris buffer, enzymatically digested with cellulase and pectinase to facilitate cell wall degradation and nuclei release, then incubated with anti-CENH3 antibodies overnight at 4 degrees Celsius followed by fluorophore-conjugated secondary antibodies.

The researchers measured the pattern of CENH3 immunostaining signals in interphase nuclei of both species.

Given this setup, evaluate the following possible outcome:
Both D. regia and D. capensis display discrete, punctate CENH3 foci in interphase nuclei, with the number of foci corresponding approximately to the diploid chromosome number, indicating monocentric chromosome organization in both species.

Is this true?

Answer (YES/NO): NO